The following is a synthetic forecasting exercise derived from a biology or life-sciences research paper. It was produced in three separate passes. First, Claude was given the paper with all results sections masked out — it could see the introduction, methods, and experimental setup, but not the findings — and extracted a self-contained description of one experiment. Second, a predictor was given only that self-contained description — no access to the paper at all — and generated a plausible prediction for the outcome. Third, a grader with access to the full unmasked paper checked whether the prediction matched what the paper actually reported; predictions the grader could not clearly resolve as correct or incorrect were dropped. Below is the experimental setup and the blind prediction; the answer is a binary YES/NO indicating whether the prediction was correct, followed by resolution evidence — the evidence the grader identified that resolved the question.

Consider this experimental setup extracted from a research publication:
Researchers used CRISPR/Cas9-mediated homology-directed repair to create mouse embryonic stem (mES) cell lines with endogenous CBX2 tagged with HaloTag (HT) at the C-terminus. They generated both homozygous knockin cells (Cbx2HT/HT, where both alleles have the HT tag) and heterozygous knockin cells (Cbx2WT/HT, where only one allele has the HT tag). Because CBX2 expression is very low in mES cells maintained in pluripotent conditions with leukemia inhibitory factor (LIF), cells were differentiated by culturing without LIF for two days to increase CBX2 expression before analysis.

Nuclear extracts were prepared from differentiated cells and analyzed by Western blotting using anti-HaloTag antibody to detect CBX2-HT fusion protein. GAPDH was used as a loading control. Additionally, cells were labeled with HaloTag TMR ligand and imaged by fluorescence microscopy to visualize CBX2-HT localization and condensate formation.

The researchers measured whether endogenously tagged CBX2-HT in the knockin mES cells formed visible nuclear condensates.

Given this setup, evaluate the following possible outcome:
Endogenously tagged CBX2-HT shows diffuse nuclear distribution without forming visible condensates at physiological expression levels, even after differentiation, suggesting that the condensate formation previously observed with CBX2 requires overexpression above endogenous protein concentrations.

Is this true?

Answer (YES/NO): NO